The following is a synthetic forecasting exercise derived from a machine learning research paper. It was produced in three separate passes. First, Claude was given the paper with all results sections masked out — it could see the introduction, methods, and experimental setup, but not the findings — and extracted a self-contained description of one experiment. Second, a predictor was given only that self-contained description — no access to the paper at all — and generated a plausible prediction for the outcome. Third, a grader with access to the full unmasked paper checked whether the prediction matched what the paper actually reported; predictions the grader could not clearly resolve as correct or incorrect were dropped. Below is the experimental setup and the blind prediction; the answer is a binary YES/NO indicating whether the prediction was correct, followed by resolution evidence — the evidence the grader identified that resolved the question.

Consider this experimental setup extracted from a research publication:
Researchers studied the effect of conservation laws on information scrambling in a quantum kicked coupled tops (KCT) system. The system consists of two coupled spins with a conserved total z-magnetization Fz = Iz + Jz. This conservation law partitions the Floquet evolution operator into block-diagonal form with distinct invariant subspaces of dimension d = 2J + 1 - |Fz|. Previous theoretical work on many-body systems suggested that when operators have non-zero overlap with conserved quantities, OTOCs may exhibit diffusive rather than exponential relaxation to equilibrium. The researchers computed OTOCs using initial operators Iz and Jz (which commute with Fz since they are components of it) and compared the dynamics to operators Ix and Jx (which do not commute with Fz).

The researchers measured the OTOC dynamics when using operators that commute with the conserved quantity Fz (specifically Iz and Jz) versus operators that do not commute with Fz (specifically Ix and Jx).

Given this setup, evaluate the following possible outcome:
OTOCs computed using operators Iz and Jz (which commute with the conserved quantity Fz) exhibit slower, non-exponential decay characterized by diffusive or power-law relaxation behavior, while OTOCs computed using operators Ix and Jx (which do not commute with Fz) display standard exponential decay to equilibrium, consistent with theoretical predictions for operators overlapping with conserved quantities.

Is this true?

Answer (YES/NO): NO